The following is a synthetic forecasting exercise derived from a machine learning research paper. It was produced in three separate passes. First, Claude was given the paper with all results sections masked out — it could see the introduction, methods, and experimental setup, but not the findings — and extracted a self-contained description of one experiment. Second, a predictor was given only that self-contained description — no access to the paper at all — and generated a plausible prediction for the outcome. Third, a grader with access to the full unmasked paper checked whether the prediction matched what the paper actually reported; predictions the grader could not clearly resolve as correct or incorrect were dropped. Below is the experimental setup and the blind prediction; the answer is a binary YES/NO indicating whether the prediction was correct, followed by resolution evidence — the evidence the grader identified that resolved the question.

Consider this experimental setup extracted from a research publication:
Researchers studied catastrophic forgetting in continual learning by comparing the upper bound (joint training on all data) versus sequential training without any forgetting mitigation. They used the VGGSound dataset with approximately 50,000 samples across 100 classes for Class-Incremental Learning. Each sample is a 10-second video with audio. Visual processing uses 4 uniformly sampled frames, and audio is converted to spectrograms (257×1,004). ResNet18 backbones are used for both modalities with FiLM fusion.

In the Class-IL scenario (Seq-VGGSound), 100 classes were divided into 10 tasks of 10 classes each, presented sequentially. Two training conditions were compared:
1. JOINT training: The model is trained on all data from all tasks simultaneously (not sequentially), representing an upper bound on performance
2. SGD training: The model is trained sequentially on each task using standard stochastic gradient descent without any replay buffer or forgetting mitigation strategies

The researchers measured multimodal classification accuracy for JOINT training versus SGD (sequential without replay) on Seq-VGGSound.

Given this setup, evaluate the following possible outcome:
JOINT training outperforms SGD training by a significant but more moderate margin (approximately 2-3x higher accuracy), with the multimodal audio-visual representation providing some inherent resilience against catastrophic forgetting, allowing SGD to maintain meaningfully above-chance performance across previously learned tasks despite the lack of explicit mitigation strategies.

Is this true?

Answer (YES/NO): NO